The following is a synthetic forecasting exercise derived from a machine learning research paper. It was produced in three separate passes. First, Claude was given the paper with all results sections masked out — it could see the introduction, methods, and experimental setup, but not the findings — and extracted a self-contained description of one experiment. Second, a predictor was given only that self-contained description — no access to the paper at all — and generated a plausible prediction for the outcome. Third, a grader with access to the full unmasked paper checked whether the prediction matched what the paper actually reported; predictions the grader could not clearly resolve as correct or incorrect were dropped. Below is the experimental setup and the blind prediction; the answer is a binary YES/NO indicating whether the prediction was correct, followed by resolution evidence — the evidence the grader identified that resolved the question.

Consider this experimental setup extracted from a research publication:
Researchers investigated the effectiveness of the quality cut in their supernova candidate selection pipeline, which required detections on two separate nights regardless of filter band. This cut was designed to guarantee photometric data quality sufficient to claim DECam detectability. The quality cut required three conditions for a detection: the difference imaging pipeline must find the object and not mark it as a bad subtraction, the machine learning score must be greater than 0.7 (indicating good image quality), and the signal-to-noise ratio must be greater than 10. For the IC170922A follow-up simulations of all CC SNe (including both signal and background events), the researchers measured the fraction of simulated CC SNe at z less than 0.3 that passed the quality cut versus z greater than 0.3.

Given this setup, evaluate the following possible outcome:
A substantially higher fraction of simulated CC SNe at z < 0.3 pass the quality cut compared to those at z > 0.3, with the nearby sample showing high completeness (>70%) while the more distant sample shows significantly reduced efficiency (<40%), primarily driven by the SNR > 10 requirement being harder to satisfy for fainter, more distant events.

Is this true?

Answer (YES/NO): NO